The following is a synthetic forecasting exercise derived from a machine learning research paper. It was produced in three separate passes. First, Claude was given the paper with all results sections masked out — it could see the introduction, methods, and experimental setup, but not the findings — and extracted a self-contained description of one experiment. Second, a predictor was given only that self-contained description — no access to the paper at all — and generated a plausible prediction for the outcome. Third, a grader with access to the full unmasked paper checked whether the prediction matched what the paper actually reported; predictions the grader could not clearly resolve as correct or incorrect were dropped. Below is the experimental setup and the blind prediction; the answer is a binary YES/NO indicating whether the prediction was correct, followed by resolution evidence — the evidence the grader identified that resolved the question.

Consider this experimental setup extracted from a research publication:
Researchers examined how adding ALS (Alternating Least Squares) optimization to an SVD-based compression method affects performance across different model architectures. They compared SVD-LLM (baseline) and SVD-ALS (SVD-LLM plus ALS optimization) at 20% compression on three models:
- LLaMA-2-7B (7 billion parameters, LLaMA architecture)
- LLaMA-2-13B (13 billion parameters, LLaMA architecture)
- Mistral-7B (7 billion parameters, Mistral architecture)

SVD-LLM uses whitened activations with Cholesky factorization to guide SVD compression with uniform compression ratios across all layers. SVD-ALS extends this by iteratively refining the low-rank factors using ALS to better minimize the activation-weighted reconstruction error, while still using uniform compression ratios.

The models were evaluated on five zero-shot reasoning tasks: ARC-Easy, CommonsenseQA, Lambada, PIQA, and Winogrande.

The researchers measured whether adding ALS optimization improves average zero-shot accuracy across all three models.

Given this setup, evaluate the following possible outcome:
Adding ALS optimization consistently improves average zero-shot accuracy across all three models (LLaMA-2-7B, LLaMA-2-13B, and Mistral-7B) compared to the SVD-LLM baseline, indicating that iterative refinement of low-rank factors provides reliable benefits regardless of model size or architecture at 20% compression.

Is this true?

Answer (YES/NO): NO